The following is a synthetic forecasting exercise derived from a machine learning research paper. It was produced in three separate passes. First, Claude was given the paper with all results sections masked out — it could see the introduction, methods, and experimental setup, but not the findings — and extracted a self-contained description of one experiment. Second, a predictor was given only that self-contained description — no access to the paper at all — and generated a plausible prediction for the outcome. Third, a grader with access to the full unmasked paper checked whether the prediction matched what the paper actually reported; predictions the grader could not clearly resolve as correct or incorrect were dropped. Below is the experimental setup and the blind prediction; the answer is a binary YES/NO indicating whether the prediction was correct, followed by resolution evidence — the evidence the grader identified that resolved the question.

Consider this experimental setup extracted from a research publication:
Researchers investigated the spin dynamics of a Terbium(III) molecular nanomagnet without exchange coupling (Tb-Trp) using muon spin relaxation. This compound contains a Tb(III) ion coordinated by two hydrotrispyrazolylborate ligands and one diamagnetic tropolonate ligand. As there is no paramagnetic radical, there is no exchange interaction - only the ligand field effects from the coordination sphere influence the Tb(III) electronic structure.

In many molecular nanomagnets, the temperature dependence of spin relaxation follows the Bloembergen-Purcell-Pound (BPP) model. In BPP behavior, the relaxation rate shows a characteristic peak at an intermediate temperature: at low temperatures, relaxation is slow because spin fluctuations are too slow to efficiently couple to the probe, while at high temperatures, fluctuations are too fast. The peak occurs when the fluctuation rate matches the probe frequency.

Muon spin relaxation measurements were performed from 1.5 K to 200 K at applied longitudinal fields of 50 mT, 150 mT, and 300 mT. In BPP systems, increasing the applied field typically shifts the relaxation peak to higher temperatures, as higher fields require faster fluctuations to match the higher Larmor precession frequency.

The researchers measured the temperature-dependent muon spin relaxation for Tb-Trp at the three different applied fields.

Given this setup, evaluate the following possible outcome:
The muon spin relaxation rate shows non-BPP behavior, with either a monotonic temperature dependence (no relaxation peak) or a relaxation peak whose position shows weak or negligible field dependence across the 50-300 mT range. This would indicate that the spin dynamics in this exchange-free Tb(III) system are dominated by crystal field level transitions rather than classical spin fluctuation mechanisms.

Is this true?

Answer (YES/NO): YES